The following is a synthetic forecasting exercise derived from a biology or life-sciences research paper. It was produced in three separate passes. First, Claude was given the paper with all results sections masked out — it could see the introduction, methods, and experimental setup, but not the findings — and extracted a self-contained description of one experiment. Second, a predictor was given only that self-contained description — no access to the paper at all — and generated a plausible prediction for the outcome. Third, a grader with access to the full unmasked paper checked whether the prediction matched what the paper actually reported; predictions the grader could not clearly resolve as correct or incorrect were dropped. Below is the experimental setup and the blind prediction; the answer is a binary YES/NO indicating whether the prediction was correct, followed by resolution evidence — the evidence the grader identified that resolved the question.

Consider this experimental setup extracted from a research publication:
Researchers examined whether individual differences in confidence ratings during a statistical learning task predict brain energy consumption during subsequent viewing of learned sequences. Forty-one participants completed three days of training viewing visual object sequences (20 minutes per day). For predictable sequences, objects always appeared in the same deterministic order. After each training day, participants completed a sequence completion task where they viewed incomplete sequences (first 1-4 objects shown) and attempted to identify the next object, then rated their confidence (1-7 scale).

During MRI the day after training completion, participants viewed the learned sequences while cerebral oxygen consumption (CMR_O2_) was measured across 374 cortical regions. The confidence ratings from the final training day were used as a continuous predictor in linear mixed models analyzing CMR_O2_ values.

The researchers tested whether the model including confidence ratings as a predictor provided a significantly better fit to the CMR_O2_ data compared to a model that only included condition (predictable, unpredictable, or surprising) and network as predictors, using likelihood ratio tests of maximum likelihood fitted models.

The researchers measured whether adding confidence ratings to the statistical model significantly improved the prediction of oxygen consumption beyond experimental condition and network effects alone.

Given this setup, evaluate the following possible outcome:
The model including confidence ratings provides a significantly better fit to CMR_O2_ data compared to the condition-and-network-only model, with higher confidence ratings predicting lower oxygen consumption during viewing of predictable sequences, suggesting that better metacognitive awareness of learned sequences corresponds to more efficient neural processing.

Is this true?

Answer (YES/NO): YES